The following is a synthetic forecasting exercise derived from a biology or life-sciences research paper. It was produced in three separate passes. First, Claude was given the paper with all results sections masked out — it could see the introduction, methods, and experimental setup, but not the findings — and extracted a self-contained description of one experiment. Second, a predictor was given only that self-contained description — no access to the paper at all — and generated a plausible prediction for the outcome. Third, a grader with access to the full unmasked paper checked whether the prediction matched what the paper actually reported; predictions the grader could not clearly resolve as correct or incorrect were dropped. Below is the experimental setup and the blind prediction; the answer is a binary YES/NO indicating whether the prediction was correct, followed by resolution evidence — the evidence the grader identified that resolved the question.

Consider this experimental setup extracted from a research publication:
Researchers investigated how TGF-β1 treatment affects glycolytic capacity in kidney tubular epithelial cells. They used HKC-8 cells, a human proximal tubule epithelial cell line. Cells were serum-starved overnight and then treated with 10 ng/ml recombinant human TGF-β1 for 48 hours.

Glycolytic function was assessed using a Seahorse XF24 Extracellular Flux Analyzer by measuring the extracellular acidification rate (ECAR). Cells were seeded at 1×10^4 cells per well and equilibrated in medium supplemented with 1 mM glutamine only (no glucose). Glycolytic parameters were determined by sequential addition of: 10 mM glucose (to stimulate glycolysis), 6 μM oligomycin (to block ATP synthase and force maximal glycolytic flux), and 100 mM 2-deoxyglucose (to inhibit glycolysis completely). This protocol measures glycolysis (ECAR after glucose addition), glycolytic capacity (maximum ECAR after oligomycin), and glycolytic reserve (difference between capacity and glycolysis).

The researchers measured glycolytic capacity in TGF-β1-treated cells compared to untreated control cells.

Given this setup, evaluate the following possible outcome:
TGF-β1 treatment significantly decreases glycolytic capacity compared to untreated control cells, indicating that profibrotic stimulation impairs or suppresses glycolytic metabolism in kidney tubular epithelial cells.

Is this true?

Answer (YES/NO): YES